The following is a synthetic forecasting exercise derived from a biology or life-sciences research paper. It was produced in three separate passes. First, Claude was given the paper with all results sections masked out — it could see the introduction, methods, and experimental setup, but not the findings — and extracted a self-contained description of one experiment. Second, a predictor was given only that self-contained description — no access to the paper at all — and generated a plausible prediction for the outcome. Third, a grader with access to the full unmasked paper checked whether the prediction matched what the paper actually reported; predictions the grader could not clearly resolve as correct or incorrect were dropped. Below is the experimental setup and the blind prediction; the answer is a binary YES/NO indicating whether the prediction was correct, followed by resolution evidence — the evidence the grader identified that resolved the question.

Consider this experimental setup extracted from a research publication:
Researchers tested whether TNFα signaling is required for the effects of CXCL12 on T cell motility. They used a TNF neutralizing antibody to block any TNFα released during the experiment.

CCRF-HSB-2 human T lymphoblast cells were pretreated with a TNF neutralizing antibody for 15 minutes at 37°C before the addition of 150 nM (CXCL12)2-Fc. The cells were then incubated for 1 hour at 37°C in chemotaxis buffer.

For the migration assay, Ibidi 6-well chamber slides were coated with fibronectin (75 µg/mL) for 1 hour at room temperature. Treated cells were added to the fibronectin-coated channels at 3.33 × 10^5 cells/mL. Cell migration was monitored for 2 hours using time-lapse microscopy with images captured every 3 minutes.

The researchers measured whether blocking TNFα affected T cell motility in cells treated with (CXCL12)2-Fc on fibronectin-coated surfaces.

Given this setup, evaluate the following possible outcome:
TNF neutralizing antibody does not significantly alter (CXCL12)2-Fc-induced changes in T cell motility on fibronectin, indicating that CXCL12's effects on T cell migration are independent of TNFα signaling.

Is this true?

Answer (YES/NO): NO